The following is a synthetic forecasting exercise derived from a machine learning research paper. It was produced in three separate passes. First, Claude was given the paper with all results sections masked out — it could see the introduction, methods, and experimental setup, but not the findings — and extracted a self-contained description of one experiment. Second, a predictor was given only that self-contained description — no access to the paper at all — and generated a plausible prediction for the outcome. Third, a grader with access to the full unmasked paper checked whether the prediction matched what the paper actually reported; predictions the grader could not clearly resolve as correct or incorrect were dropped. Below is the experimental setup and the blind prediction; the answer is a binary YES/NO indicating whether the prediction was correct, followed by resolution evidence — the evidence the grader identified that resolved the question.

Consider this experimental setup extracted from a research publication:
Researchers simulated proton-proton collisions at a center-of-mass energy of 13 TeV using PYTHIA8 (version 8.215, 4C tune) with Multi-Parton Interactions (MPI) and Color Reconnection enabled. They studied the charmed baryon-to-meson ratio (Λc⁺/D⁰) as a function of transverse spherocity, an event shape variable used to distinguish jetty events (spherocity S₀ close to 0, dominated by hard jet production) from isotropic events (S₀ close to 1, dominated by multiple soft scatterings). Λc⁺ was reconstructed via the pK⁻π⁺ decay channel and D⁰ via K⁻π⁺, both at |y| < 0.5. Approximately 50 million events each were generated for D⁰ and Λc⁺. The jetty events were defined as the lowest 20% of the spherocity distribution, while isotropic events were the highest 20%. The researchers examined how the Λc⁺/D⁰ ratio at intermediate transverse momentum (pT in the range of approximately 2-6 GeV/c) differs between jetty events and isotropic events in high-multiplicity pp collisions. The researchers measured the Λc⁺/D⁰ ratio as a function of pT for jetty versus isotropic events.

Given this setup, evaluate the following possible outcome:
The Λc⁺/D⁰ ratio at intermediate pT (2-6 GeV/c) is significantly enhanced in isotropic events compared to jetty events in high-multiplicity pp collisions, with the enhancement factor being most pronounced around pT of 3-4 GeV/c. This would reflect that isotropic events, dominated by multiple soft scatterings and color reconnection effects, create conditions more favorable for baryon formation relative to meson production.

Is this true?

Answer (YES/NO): NO